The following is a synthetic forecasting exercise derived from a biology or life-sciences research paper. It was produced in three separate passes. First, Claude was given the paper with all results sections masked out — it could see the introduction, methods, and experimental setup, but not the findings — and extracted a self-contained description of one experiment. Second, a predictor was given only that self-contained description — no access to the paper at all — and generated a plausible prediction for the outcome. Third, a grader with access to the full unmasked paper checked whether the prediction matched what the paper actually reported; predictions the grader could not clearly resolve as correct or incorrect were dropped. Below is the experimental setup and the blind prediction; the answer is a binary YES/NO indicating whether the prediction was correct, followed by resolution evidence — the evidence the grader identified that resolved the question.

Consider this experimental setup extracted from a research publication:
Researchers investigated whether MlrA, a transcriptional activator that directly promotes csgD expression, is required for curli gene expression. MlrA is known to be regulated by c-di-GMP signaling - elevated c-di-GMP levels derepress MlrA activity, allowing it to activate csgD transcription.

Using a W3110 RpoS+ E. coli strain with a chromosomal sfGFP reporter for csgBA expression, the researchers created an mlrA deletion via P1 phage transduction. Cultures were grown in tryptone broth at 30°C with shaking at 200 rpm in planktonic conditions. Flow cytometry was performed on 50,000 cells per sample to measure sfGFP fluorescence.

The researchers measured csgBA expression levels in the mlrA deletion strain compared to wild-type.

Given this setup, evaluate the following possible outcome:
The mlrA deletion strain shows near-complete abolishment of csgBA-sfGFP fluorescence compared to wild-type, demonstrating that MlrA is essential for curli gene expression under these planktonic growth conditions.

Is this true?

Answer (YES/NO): YES